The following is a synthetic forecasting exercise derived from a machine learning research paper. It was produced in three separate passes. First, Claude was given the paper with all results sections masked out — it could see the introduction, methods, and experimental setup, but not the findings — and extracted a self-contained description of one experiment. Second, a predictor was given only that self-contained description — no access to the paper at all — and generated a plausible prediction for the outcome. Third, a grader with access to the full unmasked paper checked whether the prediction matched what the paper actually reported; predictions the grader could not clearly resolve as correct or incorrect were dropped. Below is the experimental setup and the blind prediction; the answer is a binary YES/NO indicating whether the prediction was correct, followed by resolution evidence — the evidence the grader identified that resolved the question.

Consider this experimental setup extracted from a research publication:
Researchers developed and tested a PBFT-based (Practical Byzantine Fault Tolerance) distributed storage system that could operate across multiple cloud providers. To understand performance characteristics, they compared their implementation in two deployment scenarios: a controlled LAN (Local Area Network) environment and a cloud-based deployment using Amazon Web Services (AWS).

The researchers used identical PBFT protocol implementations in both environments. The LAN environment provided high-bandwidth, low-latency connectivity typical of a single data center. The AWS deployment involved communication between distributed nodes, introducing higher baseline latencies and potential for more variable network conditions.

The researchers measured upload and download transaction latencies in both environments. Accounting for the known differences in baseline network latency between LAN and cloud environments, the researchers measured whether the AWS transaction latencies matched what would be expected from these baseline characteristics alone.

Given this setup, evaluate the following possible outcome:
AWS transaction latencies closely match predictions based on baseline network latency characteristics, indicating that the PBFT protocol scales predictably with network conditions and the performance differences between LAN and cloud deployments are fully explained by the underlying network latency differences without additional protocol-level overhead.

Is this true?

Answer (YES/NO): NO